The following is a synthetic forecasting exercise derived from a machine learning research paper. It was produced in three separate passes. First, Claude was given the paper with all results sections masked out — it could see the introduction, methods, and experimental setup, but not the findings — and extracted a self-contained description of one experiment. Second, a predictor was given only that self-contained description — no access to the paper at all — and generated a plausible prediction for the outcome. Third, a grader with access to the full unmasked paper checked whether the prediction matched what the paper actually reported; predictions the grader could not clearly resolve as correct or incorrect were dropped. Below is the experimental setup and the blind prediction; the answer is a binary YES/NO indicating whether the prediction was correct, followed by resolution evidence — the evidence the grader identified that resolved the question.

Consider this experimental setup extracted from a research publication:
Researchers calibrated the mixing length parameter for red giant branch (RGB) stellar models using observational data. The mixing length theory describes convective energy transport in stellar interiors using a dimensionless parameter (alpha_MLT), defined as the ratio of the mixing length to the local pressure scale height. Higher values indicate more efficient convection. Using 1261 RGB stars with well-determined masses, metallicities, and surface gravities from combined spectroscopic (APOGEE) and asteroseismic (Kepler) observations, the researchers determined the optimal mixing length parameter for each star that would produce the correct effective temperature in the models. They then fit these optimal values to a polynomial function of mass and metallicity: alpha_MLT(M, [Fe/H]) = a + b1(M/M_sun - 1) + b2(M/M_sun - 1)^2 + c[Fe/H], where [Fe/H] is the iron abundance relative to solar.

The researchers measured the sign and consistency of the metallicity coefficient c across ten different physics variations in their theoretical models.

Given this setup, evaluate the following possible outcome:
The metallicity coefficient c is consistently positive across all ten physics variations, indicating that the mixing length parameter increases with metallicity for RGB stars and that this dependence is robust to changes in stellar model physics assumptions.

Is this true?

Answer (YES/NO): YES